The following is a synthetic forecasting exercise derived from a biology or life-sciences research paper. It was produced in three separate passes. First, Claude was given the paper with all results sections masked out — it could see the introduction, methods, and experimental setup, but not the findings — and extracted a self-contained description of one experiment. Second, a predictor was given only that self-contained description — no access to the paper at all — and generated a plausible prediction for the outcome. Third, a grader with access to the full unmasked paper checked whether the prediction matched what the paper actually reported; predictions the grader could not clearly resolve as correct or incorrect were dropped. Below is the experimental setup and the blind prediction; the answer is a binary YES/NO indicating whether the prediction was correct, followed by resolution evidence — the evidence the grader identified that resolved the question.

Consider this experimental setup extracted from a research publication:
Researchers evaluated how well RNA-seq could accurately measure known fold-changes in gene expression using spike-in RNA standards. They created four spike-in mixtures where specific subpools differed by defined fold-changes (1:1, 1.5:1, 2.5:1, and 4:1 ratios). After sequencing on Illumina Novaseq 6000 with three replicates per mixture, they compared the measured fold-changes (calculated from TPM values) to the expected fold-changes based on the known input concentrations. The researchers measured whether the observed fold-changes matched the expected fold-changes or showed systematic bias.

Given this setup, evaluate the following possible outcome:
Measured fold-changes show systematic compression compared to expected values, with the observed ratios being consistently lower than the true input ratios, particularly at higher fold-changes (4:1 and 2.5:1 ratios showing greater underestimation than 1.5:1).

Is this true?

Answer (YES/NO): NO